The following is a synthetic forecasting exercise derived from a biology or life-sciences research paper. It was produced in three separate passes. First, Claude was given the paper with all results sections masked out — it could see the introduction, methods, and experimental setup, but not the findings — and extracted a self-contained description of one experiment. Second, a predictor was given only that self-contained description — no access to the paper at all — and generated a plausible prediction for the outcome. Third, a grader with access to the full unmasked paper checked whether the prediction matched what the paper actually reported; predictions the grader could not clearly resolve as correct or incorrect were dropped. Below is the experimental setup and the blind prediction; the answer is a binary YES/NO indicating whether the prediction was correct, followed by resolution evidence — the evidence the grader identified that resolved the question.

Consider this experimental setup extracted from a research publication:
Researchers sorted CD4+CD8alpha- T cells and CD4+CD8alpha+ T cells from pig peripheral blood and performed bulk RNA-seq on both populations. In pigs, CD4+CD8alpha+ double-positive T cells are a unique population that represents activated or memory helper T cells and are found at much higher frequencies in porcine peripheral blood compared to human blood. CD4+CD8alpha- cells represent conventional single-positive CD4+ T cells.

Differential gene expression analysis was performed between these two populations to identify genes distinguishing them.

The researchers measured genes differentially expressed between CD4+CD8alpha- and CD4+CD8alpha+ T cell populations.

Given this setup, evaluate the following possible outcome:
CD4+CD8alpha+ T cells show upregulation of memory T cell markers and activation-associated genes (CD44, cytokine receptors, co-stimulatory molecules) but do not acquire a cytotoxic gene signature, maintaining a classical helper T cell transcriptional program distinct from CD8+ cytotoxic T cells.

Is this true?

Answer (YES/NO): YES